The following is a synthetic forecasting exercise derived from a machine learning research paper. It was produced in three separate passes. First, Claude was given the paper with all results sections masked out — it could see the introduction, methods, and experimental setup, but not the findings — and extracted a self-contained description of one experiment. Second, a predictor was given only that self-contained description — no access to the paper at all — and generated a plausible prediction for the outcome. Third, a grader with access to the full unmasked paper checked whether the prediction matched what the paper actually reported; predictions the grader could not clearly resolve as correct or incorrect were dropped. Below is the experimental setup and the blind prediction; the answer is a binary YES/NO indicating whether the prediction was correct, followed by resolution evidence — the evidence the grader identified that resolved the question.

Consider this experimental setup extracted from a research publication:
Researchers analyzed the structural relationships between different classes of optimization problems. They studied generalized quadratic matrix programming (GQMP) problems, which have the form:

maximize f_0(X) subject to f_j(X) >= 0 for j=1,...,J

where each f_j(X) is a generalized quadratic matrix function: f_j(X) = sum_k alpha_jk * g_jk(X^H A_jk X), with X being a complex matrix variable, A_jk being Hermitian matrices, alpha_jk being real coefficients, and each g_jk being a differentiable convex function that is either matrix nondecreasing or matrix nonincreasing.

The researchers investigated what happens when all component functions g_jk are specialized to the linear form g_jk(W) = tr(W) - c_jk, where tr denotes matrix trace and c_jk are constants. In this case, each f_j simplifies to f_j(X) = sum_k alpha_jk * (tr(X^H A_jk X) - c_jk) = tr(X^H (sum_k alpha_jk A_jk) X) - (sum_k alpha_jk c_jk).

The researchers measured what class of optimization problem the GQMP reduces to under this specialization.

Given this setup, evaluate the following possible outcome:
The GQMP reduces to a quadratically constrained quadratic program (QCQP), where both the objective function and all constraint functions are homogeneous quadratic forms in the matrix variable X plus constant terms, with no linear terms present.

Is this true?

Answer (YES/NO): NO